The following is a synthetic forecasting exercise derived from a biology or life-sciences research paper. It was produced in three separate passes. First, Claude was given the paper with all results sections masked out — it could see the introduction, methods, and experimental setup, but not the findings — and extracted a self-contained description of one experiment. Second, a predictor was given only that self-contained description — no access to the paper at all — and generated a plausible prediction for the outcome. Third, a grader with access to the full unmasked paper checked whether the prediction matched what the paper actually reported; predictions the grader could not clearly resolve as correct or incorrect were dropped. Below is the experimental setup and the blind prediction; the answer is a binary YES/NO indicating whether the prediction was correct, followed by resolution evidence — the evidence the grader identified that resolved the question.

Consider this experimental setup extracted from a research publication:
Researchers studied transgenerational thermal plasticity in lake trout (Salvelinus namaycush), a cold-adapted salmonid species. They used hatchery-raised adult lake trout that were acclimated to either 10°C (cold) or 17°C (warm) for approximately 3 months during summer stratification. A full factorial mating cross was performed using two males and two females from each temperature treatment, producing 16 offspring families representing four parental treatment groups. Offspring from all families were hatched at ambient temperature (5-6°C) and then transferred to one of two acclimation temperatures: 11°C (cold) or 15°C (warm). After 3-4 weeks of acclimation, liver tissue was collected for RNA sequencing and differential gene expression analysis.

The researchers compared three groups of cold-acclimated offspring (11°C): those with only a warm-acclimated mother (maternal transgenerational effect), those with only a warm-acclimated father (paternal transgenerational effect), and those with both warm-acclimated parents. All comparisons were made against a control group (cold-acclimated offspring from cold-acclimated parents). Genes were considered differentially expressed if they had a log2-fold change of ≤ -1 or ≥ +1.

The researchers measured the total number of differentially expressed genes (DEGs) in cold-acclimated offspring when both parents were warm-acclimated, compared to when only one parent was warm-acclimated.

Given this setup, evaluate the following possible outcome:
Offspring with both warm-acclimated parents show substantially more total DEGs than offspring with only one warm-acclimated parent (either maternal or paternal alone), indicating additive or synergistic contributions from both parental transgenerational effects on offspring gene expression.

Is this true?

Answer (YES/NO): NO